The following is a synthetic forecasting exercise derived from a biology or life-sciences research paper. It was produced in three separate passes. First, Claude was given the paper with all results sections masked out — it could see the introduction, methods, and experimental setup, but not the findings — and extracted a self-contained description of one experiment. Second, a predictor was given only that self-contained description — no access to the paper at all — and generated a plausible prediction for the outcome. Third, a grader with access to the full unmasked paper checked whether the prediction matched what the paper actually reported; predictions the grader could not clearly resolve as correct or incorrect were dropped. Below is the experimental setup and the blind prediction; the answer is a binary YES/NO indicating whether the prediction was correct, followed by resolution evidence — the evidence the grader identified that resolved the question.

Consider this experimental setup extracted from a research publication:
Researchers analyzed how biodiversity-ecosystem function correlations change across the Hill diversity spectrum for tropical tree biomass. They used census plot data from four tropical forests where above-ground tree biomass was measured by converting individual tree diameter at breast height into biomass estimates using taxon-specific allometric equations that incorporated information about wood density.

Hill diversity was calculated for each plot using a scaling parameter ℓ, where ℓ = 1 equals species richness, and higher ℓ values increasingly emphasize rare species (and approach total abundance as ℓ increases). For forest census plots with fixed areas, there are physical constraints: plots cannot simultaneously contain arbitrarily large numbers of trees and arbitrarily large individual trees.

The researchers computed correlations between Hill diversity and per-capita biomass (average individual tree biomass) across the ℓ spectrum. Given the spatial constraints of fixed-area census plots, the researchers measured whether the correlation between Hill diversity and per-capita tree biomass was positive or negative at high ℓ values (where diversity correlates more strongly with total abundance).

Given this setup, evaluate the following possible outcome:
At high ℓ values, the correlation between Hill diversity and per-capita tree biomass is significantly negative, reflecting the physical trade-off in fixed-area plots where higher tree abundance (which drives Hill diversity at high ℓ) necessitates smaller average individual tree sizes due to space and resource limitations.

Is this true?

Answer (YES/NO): NO